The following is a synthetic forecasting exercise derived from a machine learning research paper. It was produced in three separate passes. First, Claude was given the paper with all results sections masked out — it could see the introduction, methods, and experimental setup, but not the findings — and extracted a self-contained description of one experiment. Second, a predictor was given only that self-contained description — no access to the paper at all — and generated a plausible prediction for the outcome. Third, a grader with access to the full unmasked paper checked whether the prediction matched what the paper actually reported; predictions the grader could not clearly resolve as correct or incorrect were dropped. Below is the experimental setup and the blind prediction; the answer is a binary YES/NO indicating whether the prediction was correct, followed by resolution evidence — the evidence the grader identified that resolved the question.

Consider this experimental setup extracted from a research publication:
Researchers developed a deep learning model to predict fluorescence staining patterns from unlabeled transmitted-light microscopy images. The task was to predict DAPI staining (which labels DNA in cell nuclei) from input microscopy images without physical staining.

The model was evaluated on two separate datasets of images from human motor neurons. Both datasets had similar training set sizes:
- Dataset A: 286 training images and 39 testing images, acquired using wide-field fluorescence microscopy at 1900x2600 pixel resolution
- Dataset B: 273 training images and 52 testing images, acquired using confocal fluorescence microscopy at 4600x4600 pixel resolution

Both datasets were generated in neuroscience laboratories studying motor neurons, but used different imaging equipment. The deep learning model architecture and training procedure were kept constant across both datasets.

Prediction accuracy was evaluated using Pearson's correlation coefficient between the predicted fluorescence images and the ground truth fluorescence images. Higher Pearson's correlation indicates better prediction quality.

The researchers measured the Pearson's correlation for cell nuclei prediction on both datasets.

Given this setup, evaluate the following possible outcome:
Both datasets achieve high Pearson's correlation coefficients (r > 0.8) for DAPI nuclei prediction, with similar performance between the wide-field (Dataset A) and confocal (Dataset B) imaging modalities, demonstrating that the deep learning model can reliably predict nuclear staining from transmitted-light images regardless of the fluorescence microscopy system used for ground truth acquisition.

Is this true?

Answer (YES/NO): NO